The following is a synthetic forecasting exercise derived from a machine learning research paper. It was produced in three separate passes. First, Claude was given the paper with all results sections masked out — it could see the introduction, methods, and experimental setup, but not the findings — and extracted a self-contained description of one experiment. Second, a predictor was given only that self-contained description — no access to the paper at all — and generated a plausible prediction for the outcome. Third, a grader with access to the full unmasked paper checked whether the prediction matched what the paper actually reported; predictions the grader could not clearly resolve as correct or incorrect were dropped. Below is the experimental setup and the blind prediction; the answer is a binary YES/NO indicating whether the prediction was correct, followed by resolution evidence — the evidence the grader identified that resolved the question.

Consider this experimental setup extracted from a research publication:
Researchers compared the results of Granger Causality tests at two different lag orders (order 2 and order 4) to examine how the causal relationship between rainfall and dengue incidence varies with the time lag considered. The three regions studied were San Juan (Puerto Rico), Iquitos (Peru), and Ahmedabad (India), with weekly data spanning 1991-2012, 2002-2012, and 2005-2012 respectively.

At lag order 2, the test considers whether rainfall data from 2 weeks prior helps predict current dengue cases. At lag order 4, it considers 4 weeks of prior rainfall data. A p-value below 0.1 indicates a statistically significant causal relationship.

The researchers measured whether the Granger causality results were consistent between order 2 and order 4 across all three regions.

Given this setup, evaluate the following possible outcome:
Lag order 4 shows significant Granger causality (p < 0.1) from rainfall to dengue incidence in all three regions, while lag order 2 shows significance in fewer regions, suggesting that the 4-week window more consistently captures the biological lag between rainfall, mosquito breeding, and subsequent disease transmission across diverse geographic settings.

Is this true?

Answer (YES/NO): YES